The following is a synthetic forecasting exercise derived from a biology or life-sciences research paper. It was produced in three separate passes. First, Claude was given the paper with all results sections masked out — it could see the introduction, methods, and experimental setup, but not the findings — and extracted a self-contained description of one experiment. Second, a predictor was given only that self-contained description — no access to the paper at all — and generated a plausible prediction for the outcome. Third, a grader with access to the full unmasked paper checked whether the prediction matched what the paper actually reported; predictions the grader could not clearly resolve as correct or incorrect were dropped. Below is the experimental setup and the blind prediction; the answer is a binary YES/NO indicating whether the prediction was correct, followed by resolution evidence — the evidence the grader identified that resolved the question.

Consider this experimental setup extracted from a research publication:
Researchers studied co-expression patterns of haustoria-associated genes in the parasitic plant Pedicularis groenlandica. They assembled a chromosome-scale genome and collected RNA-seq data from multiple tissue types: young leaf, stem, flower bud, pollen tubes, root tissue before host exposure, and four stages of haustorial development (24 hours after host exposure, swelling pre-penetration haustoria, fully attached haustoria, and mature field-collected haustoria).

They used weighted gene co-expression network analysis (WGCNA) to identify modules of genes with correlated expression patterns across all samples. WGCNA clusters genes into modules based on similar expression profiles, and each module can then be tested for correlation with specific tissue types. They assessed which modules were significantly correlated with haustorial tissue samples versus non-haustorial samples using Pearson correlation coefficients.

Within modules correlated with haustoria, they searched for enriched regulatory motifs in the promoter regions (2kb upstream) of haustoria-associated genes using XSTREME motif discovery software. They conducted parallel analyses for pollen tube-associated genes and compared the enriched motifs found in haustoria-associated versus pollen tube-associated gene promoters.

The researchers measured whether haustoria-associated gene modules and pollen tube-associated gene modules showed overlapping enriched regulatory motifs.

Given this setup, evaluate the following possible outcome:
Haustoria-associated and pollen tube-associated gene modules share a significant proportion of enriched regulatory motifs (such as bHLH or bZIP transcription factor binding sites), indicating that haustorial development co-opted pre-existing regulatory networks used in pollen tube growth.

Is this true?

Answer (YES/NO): NO